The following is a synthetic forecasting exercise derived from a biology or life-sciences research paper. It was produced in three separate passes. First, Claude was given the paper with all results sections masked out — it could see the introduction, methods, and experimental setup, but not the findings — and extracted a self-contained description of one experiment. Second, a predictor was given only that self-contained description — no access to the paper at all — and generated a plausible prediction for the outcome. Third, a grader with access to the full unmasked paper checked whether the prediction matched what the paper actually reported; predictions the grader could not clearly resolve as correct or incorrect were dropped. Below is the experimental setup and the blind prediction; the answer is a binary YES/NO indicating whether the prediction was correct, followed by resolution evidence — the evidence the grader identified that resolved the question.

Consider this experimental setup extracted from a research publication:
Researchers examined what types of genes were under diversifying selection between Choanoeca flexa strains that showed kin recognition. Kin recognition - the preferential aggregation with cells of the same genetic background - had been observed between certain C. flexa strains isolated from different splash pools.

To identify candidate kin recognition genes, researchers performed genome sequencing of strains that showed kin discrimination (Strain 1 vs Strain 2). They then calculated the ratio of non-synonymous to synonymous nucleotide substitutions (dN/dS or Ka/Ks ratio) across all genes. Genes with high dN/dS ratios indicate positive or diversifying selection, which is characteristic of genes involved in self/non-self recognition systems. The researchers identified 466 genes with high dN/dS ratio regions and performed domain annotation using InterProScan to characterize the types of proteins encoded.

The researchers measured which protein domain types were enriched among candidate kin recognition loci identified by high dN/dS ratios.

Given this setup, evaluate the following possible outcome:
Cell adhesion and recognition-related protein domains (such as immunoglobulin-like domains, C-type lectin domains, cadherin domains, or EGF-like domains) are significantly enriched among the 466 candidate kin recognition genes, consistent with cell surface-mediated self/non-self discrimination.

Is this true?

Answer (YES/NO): YES